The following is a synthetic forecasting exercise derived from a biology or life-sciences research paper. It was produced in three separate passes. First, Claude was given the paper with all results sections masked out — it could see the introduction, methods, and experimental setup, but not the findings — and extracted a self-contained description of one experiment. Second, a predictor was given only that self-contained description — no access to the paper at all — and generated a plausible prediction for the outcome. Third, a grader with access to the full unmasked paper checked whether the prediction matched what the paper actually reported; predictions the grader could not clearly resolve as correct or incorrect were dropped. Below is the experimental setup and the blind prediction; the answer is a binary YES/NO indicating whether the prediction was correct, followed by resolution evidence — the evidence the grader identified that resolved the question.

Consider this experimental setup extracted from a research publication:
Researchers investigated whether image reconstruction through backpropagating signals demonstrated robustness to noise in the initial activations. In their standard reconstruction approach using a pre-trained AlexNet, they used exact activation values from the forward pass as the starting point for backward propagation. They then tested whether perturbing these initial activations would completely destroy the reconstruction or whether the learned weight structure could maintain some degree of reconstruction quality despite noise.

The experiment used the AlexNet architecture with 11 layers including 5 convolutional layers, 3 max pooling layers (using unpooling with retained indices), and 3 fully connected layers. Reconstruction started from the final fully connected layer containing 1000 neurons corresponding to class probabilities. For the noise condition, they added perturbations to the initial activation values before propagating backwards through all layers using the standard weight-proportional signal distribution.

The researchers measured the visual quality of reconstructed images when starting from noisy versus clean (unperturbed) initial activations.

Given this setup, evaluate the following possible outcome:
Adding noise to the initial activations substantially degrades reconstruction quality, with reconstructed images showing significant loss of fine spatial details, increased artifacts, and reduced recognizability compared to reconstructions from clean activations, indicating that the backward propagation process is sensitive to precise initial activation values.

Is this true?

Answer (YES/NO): NO